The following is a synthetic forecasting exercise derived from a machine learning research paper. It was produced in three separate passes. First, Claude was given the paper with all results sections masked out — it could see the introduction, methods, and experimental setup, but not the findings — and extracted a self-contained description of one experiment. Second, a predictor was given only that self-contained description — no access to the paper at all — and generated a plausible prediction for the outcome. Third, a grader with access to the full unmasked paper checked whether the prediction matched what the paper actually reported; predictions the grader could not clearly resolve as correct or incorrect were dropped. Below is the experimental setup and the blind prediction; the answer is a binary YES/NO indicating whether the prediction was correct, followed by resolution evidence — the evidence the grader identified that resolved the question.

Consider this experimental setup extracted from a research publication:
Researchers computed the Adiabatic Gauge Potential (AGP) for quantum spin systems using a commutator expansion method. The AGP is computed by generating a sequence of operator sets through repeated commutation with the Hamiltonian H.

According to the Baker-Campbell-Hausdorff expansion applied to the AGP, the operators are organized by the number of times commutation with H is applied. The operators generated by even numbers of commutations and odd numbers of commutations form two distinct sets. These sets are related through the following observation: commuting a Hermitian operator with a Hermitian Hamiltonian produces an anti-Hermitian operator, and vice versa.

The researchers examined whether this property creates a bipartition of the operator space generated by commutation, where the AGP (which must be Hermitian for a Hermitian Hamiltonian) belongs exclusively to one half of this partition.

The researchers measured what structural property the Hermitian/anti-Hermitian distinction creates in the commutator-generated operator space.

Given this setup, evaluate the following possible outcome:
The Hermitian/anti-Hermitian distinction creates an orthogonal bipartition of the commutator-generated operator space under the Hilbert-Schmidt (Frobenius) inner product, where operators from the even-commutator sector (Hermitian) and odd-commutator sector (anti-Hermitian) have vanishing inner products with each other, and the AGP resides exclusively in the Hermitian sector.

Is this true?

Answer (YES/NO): NO